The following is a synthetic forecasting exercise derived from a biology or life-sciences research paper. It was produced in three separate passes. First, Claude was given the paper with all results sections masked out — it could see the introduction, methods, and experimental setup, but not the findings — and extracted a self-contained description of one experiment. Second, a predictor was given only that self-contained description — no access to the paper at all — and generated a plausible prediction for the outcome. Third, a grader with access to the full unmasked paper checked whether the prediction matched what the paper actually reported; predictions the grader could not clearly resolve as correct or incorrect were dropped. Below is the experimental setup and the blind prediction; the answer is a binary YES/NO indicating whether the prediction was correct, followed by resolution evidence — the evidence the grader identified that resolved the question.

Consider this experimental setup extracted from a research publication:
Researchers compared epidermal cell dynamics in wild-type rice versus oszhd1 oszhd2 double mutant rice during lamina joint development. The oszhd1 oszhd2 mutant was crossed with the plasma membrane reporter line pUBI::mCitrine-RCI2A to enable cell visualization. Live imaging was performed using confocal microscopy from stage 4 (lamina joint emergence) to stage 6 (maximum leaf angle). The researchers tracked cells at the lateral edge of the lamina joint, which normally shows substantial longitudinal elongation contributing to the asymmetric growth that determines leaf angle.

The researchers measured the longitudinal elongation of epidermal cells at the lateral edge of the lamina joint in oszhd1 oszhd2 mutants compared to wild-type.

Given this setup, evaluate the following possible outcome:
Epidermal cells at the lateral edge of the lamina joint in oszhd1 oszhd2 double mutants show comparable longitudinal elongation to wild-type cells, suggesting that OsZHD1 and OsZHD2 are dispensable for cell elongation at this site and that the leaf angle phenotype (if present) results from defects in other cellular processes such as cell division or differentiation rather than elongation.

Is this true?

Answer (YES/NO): NO